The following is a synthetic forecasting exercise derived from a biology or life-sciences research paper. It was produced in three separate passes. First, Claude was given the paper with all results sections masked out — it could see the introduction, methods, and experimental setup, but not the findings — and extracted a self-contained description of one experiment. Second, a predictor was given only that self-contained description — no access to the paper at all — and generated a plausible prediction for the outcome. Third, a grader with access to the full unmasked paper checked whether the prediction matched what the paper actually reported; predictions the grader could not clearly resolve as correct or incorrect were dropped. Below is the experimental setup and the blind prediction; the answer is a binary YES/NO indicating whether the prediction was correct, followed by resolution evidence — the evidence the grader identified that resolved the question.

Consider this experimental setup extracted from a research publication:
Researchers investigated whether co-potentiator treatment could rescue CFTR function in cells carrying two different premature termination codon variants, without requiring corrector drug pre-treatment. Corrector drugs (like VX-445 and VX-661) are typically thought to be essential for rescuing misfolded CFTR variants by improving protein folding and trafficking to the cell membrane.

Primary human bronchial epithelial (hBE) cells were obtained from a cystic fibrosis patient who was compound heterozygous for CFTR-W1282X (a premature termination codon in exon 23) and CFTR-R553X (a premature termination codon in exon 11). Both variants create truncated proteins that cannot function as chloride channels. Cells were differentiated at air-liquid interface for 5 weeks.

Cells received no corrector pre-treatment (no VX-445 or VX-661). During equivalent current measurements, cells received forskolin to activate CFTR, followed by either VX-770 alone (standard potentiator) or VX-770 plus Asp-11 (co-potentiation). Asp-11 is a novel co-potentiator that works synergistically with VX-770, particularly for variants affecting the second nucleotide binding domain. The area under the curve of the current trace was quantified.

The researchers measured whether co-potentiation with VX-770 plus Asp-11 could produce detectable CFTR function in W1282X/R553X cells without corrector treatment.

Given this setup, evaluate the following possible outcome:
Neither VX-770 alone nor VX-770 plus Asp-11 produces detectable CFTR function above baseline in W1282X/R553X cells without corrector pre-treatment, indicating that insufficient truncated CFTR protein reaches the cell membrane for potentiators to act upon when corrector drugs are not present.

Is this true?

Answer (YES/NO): NO